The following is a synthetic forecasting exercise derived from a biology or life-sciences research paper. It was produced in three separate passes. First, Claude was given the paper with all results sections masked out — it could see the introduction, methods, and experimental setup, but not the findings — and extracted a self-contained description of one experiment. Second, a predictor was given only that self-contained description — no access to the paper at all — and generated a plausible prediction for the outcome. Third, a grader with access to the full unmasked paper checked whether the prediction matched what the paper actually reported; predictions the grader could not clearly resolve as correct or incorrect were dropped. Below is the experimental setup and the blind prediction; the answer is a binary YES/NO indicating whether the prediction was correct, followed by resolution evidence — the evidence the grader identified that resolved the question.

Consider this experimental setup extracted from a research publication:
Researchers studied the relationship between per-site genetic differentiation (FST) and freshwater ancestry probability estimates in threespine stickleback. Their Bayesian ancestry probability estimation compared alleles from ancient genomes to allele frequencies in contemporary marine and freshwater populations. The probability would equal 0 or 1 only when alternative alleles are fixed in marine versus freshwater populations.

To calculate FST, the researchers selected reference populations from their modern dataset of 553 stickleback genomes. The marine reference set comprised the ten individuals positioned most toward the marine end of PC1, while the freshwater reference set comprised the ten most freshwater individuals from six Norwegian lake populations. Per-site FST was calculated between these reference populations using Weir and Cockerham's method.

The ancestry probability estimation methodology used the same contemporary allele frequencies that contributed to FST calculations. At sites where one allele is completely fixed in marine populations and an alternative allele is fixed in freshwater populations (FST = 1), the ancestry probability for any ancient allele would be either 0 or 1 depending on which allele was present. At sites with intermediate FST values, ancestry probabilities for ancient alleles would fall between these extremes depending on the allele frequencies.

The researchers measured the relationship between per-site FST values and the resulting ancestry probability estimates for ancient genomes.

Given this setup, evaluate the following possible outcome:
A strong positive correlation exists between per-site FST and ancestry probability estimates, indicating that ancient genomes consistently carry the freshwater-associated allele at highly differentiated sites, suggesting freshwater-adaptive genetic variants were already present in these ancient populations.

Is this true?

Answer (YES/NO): NO